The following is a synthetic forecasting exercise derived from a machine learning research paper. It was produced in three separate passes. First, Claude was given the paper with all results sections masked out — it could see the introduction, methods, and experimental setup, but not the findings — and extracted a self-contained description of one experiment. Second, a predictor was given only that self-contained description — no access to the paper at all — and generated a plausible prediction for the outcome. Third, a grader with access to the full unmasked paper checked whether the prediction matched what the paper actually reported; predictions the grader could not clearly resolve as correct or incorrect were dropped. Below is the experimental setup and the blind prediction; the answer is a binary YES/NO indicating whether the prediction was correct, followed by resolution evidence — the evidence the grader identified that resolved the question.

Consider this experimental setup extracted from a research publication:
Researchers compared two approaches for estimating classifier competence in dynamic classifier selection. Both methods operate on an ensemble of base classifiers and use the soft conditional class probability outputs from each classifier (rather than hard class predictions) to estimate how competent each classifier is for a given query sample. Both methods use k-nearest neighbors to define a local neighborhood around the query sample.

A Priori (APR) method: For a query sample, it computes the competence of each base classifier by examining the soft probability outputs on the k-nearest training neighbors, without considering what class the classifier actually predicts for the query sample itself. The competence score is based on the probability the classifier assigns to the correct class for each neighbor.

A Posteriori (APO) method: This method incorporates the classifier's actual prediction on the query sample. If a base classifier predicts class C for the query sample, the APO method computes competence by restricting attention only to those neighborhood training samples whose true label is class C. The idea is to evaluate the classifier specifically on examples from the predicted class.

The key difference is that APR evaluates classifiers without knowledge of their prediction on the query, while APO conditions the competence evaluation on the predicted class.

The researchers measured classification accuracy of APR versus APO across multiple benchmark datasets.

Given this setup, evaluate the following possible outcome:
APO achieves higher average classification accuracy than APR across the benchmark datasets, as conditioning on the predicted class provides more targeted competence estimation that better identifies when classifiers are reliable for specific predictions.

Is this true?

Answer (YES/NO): NO